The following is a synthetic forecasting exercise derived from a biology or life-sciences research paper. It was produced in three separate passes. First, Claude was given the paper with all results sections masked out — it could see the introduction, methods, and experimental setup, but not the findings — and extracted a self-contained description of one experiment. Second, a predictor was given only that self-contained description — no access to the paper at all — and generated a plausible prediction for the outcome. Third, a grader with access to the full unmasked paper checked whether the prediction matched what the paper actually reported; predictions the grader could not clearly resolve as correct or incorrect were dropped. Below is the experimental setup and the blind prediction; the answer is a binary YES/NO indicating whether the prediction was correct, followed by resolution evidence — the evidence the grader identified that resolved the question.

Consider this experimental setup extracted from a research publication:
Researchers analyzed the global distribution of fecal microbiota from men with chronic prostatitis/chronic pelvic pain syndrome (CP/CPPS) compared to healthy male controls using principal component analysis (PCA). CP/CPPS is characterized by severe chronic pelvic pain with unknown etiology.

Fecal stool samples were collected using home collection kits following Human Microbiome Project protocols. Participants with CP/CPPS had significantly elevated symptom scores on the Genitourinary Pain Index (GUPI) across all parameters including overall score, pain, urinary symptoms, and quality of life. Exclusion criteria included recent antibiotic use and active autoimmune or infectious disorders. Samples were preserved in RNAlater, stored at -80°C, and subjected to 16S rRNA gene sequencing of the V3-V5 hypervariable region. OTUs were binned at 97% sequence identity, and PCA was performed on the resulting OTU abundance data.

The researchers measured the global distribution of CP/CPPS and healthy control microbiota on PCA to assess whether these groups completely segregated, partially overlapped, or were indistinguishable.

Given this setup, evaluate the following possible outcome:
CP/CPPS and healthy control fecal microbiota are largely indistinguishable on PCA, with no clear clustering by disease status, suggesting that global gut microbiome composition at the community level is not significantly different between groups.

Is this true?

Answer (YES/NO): NO